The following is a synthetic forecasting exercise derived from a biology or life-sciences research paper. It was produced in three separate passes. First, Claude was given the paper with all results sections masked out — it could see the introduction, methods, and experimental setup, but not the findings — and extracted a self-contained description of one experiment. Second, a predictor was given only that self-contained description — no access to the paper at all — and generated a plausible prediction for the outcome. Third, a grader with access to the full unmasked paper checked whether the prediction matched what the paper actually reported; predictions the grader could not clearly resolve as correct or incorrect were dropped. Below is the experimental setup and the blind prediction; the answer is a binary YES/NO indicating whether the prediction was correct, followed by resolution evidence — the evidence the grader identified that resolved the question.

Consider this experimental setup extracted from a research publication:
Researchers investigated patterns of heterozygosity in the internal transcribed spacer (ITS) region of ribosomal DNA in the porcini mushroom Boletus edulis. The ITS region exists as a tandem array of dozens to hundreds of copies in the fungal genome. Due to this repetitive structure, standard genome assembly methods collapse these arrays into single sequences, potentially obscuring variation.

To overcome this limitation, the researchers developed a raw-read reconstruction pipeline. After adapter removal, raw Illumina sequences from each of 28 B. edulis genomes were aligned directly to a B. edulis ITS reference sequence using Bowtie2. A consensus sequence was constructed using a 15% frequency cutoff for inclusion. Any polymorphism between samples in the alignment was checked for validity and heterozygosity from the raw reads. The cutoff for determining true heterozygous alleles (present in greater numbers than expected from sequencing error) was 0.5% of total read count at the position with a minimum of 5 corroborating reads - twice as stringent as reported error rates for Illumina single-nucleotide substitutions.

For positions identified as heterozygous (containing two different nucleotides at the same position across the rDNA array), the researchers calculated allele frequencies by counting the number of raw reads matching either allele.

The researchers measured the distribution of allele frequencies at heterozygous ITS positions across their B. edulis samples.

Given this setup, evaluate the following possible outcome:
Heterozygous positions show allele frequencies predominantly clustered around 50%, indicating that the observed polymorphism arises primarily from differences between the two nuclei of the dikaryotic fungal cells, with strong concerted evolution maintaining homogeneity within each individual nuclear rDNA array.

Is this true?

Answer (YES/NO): NO